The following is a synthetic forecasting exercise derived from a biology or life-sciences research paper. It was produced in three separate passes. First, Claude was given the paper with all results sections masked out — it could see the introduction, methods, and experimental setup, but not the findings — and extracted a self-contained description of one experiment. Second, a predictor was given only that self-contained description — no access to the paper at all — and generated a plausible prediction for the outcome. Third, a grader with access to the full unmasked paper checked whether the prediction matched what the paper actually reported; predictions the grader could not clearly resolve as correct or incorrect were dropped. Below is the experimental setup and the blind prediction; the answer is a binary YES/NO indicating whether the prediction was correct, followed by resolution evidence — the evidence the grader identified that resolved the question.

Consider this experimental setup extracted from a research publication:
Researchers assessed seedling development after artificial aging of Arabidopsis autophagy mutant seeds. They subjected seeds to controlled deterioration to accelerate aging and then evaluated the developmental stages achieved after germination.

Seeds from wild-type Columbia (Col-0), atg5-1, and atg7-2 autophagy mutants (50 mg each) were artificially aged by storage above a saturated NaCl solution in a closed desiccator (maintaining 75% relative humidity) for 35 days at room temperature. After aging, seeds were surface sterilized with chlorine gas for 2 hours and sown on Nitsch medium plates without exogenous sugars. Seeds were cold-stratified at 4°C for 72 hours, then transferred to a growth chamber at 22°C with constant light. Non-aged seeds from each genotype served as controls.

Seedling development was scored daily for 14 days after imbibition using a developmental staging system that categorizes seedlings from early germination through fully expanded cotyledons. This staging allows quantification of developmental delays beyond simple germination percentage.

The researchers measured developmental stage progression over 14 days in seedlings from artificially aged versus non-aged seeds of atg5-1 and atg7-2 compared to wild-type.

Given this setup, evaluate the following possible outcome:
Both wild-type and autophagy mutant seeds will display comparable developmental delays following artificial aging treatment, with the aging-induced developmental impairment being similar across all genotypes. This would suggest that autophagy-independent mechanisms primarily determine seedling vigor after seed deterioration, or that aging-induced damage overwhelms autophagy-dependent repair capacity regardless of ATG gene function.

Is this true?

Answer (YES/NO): NO